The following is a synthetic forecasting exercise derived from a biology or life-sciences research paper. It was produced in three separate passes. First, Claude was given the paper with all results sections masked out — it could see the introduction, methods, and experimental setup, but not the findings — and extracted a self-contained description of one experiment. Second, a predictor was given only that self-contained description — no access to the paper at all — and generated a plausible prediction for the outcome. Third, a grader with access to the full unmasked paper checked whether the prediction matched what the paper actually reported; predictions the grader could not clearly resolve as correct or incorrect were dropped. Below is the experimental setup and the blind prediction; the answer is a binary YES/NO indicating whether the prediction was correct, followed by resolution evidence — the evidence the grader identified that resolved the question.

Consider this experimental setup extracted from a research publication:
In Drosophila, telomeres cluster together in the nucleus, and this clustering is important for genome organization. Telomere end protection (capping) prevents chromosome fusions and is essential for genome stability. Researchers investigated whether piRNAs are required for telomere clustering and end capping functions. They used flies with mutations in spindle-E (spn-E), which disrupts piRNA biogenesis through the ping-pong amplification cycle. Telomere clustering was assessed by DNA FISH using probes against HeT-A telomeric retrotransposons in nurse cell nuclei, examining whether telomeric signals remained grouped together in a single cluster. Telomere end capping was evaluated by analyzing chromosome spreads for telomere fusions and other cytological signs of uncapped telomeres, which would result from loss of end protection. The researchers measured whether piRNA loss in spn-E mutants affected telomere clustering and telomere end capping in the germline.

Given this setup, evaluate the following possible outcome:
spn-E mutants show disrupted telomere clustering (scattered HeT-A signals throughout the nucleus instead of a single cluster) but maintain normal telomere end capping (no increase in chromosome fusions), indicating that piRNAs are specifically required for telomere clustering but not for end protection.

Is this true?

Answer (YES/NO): NO